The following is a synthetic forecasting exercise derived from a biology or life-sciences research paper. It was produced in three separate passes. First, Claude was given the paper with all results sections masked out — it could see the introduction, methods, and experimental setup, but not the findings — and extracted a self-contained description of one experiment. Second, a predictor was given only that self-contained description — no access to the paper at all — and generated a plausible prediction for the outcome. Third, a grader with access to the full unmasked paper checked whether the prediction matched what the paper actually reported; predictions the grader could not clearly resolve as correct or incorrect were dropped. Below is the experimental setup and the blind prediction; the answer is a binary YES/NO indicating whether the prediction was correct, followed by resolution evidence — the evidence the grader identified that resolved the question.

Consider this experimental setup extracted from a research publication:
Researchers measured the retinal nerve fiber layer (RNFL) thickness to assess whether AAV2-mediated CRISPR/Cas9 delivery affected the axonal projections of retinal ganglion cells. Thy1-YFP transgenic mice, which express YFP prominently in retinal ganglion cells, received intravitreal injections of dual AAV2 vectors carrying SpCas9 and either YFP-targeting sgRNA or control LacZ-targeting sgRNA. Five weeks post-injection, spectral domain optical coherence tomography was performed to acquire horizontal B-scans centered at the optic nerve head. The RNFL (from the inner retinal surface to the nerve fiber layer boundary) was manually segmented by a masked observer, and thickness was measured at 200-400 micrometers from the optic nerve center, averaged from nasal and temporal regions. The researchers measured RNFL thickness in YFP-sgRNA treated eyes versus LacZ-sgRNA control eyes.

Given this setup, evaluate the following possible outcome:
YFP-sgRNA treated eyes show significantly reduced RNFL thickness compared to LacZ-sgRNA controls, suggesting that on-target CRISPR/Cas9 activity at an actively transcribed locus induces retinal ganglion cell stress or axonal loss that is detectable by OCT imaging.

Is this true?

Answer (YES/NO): NO